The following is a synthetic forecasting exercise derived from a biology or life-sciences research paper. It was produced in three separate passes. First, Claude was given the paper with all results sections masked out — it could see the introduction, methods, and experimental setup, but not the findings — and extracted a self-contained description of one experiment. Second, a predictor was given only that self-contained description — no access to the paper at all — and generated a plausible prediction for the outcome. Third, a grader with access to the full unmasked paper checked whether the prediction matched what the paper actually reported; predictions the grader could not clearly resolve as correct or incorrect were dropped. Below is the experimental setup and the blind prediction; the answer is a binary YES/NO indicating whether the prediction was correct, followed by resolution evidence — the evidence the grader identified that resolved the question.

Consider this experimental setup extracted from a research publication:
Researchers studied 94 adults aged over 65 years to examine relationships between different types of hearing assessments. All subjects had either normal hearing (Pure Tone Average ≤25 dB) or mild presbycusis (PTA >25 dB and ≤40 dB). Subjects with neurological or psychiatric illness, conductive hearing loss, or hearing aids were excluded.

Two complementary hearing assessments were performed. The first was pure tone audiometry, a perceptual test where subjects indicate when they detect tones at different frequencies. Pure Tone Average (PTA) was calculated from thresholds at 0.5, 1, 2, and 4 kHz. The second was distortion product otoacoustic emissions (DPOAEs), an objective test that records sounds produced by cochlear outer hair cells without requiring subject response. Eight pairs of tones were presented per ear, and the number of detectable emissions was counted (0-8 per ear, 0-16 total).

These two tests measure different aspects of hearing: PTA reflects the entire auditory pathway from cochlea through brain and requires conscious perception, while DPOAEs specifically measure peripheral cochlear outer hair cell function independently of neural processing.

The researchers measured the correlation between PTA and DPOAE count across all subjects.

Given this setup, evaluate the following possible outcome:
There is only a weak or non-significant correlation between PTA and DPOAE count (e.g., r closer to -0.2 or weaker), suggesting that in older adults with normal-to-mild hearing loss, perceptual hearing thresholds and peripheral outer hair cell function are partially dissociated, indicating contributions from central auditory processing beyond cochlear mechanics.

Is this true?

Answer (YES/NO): NO